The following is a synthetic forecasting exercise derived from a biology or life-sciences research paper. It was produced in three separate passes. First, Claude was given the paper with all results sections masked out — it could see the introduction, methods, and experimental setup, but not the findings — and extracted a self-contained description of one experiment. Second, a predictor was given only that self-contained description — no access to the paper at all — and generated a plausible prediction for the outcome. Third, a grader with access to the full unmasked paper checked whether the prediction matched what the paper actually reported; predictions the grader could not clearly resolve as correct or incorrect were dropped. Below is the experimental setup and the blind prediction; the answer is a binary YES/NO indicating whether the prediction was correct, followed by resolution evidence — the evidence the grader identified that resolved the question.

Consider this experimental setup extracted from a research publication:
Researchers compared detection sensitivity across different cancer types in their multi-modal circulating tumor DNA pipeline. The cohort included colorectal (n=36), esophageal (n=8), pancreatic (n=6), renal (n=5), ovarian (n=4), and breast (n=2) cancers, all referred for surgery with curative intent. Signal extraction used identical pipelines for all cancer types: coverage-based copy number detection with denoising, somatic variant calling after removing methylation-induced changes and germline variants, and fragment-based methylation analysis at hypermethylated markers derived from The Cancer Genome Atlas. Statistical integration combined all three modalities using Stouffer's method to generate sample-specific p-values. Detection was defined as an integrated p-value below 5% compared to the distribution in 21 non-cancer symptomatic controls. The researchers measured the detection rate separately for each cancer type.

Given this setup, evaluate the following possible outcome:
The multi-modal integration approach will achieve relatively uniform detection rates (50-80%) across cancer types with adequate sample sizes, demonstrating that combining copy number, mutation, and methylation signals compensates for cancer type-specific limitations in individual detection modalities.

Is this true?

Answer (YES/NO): NO